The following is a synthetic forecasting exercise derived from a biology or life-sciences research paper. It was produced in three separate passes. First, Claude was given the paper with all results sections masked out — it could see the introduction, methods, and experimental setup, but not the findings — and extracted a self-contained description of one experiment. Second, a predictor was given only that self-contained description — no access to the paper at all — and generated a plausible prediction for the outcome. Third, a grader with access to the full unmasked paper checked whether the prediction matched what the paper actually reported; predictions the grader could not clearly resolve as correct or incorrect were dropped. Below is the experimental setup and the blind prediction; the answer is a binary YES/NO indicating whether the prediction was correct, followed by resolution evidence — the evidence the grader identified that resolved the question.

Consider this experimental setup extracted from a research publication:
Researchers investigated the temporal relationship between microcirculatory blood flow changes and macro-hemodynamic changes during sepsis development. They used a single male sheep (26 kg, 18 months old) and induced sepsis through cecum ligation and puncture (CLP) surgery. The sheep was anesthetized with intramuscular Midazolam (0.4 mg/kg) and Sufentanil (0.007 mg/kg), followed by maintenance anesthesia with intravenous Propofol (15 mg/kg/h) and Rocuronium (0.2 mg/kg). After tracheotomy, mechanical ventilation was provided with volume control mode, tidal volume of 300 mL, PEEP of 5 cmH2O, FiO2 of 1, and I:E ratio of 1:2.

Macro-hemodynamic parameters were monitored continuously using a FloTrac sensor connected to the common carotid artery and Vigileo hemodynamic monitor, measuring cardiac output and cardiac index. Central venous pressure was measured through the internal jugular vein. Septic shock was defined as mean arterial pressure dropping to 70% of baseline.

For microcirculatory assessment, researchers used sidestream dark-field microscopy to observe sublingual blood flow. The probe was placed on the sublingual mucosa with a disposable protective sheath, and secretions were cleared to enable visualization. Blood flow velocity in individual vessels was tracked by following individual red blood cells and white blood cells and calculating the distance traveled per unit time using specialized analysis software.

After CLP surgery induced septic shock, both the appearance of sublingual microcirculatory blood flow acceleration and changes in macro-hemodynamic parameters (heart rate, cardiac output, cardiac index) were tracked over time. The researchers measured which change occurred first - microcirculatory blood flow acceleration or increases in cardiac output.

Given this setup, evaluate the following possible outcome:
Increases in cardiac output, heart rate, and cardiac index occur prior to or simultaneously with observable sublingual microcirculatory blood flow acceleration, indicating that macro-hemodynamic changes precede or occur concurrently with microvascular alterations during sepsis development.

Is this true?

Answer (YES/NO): NO